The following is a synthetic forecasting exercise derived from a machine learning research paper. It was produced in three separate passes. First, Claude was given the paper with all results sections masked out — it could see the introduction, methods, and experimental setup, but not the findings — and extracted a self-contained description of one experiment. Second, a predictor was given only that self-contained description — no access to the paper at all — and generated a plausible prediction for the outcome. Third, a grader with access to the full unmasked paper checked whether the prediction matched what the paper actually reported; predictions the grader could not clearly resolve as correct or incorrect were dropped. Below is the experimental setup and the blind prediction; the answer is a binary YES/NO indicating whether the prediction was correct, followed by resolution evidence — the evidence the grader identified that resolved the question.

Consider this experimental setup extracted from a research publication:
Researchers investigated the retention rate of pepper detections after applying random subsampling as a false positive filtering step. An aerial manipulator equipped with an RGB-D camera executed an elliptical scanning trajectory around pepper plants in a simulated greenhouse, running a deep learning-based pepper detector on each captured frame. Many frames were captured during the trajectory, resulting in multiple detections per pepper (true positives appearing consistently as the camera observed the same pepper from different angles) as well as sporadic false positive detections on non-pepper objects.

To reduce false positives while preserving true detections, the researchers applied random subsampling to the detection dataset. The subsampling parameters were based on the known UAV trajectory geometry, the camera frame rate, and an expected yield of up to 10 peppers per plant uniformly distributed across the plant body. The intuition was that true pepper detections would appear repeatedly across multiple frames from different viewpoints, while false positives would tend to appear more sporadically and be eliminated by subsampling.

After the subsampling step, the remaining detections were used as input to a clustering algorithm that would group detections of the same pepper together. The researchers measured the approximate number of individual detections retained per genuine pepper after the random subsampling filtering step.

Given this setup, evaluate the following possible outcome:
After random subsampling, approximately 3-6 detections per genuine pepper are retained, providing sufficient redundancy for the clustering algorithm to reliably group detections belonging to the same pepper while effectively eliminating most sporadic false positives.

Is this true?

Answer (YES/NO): NO